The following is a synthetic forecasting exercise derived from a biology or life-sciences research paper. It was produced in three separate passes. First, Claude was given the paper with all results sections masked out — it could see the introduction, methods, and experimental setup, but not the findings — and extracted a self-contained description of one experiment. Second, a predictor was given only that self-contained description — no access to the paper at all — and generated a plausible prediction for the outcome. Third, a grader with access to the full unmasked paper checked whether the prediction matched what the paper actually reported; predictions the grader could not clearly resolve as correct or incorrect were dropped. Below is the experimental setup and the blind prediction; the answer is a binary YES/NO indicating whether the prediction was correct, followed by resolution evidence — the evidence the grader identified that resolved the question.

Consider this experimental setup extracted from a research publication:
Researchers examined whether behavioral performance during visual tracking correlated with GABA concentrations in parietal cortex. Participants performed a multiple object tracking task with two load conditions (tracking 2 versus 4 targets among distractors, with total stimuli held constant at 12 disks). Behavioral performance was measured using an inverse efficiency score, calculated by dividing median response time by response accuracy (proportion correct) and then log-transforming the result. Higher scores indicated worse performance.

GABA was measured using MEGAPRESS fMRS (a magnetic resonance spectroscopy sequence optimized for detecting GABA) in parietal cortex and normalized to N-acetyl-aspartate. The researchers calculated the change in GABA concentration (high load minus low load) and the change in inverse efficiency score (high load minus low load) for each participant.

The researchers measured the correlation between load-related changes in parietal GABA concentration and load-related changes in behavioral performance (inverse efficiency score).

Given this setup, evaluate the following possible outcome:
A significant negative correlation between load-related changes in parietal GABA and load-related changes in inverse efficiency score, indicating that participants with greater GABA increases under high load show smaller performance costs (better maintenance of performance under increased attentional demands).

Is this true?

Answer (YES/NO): YES